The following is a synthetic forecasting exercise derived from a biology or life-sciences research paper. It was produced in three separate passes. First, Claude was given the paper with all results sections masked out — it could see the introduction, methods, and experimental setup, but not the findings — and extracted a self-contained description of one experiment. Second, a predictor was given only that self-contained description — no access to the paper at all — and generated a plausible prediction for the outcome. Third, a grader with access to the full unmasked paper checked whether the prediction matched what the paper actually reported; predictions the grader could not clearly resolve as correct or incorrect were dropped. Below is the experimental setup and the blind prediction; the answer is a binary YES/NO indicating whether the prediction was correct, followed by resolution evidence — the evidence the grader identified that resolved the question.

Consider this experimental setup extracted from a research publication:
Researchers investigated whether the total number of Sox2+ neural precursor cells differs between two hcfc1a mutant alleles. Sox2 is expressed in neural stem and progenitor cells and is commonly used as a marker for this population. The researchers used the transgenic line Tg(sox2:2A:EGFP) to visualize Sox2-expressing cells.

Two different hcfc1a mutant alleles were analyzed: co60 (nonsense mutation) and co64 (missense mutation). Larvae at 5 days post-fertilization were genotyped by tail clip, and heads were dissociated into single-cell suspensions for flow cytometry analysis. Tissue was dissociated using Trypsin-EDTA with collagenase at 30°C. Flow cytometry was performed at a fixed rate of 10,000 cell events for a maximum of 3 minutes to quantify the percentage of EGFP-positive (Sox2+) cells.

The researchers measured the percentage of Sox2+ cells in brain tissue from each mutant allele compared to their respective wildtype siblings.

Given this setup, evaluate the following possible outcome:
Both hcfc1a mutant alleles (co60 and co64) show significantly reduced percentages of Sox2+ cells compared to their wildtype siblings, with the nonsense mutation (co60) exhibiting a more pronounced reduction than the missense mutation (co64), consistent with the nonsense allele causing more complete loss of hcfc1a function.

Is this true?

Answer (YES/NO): NO